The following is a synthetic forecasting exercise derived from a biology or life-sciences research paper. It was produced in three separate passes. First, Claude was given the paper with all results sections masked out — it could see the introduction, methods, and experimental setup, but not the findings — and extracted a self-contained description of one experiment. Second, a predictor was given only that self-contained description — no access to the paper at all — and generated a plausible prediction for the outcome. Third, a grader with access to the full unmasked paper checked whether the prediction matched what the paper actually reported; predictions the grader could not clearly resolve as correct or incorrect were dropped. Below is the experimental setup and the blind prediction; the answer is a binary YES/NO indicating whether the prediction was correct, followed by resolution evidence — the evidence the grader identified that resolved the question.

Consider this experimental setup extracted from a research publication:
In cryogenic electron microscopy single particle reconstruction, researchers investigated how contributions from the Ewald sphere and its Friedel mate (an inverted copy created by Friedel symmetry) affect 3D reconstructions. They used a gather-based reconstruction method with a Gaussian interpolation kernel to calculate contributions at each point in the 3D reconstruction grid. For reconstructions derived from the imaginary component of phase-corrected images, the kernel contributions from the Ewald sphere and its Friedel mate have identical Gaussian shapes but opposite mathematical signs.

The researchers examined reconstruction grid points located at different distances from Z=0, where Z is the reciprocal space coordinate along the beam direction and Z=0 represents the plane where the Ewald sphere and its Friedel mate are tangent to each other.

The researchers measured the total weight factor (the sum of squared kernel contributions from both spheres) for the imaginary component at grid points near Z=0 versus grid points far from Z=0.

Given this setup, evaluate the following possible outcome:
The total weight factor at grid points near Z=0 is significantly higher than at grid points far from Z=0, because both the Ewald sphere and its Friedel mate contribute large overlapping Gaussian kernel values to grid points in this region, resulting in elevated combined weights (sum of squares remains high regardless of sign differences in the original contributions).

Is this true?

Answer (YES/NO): NO